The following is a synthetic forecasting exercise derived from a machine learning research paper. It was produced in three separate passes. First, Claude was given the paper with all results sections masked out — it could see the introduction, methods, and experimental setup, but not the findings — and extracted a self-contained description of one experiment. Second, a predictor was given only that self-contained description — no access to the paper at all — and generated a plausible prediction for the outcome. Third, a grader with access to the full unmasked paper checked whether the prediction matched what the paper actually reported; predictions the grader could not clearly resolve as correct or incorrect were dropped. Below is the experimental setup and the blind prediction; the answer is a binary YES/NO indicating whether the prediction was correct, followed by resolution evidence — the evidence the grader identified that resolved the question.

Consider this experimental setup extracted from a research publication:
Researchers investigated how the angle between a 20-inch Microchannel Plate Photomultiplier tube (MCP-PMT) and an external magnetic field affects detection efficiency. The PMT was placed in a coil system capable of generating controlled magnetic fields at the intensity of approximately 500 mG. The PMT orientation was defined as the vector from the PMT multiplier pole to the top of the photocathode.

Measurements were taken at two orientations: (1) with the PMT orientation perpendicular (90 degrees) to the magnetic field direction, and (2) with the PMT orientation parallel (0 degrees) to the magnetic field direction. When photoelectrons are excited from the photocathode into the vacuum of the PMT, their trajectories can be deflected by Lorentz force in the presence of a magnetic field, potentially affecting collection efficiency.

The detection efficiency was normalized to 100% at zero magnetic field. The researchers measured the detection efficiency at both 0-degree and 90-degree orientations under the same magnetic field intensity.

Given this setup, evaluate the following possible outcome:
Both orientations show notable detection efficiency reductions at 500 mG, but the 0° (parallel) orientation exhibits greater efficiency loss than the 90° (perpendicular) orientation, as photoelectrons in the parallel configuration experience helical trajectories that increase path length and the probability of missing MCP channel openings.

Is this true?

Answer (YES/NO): NO